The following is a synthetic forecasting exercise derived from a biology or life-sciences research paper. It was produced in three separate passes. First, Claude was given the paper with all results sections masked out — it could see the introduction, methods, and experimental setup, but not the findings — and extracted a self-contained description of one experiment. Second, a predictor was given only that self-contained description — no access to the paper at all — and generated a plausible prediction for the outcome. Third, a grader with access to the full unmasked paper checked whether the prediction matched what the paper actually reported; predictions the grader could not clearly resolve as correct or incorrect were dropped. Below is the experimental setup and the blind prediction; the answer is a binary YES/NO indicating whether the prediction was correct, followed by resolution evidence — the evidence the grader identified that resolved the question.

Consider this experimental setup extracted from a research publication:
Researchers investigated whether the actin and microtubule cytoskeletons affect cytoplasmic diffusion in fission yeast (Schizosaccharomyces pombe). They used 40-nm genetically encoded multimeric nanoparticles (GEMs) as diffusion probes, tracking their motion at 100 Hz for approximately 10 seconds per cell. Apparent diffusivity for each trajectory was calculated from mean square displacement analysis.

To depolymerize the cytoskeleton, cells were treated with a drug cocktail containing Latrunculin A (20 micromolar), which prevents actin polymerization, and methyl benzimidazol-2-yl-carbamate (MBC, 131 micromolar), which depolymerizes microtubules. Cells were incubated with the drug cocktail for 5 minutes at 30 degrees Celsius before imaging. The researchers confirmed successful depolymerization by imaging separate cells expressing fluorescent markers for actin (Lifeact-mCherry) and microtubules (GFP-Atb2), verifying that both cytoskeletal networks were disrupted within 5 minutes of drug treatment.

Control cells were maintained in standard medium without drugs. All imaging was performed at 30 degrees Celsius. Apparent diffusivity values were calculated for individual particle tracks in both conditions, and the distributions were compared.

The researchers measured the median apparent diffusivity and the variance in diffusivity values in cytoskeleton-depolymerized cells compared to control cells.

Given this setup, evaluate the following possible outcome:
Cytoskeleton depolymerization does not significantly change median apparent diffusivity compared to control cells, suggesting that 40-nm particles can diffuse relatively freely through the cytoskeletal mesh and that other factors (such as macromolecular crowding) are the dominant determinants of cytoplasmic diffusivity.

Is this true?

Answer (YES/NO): YES